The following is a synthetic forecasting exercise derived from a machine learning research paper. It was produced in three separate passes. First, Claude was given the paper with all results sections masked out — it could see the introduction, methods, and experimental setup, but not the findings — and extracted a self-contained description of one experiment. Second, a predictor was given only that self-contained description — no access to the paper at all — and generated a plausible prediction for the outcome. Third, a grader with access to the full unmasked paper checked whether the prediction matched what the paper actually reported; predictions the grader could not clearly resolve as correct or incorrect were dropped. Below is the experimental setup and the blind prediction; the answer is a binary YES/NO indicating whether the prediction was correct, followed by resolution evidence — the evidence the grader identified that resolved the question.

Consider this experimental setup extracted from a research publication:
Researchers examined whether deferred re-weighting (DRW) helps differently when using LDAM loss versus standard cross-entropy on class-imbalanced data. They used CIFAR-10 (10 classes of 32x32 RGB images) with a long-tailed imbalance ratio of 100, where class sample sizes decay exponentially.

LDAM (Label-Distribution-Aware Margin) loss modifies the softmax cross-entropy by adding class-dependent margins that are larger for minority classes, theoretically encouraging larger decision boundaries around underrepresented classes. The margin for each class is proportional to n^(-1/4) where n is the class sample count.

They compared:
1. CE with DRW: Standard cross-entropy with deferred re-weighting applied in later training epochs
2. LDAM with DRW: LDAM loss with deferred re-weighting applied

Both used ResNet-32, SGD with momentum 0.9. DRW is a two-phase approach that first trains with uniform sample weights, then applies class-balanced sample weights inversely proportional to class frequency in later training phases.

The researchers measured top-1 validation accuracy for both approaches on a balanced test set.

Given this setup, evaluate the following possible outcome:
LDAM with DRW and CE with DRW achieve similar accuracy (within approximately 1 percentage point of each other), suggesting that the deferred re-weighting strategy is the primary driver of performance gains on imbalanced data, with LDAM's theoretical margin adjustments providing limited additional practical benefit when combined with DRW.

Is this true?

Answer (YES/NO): YES